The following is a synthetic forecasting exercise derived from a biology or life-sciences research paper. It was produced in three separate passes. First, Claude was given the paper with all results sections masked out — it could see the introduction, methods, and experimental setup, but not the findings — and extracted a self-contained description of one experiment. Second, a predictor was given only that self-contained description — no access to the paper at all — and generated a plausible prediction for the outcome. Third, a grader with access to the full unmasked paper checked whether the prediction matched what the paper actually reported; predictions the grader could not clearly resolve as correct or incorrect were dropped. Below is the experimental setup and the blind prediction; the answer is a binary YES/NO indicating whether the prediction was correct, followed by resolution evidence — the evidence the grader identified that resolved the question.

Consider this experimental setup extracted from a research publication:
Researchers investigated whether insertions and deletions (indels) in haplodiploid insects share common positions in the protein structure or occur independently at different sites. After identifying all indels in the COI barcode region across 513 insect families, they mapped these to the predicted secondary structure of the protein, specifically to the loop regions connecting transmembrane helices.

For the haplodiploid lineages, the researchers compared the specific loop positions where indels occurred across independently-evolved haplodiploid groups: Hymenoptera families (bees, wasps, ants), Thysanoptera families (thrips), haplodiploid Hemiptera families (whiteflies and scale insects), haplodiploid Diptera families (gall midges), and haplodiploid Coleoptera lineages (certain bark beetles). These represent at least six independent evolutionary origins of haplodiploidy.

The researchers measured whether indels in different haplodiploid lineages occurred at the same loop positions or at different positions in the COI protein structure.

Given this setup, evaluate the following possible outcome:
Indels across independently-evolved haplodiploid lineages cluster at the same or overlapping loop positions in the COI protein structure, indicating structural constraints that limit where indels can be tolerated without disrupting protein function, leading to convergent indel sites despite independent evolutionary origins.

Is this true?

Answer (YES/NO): NO